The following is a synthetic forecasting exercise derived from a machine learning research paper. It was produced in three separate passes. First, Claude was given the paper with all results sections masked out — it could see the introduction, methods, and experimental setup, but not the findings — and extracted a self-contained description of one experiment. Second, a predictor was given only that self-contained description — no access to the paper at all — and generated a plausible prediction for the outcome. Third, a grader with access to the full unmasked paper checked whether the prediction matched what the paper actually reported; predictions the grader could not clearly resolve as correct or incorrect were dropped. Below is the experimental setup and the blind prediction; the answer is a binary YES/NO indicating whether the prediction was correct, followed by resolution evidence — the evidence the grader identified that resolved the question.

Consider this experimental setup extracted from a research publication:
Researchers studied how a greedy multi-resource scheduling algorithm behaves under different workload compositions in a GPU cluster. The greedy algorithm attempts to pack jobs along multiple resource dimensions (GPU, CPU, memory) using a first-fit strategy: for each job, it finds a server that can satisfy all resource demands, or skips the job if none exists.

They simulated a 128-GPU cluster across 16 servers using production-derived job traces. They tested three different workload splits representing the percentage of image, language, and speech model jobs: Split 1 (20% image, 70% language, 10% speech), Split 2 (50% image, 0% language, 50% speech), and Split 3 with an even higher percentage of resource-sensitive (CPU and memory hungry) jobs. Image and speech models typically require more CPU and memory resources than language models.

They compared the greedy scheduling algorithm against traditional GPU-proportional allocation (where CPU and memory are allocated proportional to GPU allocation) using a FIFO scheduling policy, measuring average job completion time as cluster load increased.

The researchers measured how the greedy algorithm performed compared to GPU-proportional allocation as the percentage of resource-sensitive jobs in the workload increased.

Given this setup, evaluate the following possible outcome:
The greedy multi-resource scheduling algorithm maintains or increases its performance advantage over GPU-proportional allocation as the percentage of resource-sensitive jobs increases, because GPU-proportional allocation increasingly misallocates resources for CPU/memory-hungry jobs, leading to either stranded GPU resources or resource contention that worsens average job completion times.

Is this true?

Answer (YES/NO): NO